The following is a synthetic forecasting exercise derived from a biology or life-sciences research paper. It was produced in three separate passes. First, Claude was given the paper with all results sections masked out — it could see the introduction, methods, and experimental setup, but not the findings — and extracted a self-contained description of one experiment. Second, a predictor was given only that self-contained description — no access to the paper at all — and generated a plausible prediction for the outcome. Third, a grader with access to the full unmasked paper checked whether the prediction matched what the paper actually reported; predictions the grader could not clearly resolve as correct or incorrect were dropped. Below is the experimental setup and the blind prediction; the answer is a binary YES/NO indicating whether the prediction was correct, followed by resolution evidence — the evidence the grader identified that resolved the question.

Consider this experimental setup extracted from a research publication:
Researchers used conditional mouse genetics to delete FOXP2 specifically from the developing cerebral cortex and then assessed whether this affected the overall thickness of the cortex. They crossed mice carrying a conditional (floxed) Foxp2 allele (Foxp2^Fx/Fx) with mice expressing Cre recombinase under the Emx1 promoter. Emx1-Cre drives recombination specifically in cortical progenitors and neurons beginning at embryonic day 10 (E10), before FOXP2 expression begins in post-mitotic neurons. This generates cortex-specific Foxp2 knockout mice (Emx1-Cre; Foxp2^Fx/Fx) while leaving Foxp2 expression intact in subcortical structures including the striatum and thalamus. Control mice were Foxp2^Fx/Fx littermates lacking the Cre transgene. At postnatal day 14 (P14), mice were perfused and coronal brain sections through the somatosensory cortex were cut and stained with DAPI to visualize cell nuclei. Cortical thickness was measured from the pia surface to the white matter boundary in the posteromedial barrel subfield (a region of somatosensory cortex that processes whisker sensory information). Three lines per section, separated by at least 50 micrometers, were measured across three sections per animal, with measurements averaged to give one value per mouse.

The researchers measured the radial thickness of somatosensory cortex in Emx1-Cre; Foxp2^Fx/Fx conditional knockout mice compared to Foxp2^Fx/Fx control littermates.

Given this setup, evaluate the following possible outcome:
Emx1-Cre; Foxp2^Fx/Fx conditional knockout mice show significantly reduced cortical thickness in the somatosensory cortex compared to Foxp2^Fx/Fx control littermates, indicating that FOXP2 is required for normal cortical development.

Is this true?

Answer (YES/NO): NO